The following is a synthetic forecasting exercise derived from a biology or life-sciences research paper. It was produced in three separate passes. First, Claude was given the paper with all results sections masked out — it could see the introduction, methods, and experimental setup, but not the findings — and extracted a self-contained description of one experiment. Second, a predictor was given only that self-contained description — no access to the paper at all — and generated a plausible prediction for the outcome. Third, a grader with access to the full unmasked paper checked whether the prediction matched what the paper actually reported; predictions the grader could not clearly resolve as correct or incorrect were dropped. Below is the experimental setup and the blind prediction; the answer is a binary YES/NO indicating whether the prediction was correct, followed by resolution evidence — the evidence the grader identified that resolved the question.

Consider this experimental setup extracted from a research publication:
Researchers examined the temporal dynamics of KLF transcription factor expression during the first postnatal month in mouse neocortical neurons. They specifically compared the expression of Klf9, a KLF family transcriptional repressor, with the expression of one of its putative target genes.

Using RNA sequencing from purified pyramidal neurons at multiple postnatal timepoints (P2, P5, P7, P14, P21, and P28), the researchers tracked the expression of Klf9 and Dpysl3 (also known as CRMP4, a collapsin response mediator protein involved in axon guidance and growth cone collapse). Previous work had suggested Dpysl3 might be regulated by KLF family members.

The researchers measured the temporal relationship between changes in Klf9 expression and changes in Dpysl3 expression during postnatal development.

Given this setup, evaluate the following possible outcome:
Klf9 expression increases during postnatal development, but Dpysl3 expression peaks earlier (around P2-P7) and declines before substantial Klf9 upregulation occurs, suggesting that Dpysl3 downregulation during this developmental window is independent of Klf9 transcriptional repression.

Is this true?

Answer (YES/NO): NO